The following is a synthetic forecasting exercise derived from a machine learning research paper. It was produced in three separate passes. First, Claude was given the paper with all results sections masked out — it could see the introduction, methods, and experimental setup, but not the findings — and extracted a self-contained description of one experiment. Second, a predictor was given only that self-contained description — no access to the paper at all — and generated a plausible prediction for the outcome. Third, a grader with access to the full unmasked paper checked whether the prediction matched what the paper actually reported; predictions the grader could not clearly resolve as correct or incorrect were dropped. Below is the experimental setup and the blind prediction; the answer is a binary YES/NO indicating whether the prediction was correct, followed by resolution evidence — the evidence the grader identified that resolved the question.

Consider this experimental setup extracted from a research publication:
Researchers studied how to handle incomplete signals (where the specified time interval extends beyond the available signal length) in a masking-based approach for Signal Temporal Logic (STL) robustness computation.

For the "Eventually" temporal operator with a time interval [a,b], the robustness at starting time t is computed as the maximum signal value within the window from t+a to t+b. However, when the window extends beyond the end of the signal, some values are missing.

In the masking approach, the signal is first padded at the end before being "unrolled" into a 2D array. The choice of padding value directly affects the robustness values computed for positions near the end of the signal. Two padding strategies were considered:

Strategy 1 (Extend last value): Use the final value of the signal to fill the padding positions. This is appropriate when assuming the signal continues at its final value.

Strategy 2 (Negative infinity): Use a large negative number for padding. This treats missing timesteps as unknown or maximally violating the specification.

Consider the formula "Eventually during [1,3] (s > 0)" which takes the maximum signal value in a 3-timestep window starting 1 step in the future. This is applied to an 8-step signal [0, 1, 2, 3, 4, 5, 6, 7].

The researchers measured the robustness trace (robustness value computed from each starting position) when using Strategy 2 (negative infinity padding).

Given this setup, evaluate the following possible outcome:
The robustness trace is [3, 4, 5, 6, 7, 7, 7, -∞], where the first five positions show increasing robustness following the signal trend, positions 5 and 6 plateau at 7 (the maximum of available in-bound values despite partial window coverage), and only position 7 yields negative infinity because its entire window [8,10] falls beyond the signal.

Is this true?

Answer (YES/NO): NO